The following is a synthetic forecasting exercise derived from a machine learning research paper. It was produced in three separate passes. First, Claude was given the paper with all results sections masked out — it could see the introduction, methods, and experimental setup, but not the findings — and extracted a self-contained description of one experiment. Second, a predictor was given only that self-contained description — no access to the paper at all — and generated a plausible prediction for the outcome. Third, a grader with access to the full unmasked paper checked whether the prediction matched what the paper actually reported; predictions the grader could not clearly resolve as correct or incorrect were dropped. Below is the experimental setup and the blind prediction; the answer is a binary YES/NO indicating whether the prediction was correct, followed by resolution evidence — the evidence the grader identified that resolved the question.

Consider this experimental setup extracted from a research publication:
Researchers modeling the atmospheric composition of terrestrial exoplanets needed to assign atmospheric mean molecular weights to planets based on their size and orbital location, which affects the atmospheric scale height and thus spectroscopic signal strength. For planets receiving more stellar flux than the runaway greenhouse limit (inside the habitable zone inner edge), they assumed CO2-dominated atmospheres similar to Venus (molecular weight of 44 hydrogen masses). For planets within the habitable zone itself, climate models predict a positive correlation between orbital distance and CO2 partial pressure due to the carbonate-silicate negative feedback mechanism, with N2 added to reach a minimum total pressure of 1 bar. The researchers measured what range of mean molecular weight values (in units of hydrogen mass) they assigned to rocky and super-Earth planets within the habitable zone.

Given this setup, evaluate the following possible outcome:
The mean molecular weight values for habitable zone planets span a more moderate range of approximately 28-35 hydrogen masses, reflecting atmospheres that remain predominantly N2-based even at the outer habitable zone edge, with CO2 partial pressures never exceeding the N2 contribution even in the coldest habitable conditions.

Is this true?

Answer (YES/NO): NO